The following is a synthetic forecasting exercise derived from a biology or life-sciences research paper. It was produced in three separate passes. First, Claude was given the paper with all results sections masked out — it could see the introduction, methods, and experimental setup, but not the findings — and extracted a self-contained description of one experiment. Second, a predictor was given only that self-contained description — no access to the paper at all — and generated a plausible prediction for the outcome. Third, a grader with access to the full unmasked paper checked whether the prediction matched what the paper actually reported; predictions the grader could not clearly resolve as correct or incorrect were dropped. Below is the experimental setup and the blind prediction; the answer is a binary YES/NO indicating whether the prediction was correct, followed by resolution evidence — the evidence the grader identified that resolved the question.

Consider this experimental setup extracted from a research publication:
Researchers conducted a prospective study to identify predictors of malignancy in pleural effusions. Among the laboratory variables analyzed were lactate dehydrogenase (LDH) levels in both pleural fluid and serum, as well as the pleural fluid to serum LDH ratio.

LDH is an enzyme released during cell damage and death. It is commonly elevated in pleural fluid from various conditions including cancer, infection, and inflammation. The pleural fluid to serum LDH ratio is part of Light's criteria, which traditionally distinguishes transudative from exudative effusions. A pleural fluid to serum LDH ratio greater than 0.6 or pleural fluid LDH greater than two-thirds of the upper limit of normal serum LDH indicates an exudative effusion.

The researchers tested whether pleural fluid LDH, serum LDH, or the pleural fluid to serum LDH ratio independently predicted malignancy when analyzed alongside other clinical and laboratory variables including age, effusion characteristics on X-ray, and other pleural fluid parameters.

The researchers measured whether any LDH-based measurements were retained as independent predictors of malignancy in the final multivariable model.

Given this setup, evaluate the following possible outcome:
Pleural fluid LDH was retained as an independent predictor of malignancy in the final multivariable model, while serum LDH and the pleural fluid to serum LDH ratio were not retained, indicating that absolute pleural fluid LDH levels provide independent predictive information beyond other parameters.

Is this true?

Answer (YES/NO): NO